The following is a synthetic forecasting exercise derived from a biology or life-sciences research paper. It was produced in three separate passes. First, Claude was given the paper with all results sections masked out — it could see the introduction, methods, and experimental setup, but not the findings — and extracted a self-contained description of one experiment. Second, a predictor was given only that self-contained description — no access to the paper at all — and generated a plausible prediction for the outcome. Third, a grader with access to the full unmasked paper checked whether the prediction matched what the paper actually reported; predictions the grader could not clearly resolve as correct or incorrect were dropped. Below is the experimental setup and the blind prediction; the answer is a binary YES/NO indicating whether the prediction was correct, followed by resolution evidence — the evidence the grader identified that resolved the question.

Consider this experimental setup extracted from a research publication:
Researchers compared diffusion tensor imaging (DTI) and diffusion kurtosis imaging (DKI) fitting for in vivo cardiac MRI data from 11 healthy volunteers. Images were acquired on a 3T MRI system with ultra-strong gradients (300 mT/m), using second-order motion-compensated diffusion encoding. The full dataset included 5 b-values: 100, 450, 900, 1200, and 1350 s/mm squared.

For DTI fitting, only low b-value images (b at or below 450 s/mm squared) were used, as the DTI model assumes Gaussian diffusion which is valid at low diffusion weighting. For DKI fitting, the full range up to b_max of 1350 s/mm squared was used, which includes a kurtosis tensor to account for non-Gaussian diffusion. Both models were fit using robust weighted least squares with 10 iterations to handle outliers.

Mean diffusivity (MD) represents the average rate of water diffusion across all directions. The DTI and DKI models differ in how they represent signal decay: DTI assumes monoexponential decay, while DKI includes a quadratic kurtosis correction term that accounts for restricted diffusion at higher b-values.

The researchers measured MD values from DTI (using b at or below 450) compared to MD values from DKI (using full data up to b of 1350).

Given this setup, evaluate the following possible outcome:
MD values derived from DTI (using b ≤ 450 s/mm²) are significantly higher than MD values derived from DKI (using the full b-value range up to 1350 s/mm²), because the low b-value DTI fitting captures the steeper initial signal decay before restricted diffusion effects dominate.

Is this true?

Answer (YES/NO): NO